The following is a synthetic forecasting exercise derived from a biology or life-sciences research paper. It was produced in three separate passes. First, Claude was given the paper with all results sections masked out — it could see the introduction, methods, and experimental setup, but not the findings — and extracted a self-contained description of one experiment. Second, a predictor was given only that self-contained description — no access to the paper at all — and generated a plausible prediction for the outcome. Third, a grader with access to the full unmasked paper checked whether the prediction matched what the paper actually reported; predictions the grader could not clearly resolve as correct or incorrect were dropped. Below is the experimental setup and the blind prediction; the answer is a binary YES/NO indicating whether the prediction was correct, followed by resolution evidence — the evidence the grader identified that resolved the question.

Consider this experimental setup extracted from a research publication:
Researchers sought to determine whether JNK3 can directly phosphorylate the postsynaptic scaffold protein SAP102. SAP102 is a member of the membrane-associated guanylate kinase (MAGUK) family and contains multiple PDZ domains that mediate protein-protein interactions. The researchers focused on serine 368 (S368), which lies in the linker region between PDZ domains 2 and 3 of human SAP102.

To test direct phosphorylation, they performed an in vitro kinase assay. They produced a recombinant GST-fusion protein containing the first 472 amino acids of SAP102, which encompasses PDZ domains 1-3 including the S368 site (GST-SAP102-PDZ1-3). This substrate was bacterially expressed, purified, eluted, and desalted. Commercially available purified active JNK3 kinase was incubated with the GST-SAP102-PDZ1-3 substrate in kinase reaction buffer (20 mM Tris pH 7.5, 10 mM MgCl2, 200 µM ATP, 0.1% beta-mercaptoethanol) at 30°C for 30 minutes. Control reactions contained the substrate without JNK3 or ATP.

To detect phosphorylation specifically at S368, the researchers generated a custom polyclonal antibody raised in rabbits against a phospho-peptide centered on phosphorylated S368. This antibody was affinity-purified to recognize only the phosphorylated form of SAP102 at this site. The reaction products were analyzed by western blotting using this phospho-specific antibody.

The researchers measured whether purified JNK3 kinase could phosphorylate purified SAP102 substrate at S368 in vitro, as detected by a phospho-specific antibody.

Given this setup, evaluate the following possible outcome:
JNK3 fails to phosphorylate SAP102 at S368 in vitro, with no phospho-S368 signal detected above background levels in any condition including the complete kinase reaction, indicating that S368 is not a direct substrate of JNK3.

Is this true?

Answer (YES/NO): NO